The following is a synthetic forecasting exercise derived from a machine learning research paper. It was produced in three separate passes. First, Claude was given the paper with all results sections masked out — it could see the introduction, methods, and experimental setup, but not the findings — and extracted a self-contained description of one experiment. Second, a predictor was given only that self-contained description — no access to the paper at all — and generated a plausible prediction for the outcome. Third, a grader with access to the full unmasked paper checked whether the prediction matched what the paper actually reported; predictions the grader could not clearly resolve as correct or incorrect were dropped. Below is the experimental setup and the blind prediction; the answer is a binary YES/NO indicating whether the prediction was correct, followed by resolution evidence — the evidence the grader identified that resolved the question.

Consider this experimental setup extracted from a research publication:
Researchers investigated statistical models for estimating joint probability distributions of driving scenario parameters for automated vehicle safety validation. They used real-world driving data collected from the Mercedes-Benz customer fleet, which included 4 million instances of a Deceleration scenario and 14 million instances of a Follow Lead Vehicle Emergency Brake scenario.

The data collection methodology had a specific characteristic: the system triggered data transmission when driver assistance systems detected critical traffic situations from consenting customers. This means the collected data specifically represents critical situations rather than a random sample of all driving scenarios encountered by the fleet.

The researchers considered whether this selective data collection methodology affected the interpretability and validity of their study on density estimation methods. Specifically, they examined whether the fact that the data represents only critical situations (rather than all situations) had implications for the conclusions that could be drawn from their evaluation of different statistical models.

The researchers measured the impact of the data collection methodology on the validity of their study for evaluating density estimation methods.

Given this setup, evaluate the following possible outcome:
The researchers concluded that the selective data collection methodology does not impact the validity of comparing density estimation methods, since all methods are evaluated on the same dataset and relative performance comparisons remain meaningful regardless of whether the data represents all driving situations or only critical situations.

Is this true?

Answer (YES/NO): YES